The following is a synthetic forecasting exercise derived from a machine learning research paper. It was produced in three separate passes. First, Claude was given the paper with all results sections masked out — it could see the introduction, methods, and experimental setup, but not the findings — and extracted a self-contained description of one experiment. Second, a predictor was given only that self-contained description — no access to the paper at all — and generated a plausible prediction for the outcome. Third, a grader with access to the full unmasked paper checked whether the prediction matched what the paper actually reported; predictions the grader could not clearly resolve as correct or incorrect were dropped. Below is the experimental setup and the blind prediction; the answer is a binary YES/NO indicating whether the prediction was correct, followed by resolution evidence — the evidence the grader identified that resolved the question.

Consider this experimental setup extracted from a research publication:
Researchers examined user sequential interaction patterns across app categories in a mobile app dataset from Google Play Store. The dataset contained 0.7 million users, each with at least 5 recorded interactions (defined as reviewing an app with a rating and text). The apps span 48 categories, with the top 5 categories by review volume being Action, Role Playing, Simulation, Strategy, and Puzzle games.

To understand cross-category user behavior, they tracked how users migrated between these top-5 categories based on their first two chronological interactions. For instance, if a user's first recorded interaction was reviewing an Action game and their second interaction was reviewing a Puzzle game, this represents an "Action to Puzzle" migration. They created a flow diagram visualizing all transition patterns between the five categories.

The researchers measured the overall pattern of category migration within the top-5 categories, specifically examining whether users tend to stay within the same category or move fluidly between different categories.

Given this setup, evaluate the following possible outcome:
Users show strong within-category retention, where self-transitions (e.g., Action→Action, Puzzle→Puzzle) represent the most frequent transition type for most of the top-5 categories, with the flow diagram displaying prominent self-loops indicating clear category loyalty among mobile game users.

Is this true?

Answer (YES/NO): NO